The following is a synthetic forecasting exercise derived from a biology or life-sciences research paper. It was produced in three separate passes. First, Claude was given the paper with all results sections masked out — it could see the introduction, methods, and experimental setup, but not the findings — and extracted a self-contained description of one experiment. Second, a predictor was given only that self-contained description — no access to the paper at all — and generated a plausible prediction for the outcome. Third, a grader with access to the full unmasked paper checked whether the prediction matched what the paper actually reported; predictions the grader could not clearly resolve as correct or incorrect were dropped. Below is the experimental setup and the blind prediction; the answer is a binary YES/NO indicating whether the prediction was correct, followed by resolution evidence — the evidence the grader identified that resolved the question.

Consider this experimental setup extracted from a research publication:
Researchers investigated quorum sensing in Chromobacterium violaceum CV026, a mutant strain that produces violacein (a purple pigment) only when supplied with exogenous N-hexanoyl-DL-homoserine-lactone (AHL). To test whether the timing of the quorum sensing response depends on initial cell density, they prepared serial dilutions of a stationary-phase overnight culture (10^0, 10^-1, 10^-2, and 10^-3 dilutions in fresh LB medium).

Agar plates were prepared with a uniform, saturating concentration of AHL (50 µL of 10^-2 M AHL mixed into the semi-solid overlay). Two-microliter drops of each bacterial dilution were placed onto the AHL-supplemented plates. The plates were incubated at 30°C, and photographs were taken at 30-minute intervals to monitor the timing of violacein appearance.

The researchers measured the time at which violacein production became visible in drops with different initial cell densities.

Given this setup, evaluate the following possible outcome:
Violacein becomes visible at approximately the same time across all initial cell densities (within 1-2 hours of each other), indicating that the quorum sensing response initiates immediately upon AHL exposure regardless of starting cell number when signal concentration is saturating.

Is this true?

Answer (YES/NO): NO